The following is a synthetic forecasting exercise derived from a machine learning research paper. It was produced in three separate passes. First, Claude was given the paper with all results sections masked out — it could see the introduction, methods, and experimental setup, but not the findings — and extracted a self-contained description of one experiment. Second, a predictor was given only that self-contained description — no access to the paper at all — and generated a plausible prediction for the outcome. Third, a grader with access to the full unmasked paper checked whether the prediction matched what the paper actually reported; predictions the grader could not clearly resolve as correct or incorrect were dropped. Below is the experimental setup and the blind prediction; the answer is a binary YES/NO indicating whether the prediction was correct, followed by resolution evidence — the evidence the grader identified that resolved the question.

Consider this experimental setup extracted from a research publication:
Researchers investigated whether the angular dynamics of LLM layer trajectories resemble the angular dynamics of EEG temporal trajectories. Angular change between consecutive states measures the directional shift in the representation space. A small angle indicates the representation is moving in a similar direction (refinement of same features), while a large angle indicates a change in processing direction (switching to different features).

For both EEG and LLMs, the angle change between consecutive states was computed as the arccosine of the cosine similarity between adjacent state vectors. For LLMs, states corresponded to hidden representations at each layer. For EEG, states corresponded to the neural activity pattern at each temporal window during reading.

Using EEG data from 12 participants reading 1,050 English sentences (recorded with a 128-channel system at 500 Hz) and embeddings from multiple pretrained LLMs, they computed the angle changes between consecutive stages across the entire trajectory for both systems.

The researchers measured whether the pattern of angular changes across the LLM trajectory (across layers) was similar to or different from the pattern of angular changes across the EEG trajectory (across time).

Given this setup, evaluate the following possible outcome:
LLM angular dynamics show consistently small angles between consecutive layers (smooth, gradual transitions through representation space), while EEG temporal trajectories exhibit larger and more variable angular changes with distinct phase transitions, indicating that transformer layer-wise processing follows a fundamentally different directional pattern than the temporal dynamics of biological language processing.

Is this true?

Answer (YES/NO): NO